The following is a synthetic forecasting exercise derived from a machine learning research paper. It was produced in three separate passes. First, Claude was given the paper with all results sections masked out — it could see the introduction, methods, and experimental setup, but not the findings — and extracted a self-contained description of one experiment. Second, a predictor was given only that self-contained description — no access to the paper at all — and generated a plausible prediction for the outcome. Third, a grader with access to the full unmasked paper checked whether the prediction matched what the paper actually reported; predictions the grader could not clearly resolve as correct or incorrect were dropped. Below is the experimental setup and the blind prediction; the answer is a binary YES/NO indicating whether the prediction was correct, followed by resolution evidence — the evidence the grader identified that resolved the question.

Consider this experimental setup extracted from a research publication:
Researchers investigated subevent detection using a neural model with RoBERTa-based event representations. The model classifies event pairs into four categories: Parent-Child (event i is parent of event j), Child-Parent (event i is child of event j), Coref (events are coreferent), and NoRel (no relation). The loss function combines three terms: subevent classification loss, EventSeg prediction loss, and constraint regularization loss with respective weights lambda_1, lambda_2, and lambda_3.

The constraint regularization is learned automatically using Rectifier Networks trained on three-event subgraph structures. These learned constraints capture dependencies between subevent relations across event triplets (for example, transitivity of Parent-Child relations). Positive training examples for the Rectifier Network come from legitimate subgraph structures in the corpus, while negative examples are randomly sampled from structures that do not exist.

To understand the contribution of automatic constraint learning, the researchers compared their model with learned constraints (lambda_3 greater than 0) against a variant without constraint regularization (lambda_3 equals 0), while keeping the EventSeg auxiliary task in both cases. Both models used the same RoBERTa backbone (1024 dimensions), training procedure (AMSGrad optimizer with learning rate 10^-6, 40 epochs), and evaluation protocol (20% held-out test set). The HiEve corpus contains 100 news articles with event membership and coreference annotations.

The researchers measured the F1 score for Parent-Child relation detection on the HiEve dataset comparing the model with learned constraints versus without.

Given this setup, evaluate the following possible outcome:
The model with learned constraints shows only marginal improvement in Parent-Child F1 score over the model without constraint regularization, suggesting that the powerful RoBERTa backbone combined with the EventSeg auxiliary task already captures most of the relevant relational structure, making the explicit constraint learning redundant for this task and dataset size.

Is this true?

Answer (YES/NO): NO